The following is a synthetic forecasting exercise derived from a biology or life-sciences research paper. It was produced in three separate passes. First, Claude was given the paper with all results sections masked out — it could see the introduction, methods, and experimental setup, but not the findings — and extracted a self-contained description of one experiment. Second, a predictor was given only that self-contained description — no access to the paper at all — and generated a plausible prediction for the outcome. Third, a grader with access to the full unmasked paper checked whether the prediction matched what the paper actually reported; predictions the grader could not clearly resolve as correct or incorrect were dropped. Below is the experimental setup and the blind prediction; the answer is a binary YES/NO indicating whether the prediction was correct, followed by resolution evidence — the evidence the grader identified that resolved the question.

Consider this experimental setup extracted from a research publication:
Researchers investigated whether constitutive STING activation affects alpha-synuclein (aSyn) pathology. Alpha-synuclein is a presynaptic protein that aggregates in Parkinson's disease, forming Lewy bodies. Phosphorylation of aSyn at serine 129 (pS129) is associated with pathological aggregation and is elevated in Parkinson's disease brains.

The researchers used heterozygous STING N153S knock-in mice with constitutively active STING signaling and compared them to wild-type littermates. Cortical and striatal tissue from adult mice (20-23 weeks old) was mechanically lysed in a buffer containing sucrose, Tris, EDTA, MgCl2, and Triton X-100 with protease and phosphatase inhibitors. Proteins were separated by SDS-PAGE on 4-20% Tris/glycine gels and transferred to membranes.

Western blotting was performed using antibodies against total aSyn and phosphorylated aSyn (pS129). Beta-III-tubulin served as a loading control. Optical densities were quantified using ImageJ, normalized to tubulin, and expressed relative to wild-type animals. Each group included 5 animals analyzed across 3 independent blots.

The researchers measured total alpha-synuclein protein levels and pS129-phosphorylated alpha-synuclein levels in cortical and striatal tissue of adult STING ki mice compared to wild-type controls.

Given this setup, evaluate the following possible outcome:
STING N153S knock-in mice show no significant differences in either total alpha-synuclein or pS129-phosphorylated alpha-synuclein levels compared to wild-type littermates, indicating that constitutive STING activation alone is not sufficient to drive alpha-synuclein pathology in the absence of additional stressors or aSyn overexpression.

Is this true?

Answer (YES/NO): NO